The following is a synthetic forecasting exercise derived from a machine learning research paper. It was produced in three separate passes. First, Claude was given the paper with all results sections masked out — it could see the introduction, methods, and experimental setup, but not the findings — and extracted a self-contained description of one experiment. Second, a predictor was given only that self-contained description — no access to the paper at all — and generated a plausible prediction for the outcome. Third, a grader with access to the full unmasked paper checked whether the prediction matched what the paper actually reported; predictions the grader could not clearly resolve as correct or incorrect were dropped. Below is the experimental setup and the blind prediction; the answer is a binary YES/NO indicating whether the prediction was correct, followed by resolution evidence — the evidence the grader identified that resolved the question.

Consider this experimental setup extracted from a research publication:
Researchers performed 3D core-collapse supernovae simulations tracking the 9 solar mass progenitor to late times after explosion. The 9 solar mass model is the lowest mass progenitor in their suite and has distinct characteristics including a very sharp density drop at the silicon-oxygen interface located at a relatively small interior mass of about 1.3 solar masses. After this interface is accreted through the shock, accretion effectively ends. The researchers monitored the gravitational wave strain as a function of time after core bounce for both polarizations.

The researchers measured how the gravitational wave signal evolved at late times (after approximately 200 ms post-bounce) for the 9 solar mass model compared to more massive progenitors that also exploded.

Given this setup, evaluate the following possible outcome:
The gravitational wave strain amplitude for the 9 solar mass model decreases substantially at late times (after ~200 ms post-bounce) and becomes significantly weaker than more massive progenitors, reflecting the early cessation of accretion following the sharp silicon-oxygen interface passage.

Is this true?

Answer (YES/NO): YES